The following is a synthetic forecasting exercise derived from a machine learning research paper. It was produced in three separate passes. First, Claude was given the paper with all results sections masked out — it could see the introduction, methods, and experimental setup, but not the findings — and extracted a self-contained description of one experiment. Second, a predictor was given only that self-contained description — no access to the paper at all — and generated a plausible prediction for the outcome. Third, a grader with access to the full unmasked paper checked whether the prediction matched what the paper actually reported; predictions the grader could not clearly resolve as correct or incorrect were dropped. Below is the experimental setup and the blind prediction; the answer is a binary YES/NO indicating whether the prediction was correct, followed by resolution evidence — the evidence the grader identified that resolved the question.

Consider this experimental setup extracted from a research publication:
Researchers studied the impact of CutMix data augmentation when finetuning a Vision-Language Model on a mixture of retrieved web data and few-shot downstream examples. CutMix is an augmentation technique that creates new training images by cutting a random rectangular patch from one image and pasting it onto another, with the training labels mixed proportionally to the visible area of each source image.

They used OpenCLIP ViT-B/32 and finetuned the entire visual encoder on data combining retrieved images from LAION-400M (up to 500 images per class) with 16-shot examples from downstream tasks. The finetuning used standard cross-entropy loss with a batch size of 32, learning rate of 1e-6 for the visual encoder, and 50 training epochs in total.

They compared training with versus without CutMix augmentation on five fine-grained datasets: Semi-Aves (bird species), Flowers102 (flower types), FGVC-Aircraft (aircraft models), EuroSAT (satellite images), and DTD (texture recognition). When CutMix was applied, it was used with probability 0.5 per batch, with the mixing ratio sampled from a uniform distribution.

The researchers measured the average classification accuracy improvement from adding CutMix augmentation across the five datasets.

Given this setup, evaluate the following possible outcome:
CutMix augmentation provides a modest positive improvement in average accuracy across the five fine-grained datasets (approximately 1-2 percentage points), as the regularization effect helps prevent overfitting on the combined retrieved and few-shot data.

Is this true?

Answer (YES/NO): YES